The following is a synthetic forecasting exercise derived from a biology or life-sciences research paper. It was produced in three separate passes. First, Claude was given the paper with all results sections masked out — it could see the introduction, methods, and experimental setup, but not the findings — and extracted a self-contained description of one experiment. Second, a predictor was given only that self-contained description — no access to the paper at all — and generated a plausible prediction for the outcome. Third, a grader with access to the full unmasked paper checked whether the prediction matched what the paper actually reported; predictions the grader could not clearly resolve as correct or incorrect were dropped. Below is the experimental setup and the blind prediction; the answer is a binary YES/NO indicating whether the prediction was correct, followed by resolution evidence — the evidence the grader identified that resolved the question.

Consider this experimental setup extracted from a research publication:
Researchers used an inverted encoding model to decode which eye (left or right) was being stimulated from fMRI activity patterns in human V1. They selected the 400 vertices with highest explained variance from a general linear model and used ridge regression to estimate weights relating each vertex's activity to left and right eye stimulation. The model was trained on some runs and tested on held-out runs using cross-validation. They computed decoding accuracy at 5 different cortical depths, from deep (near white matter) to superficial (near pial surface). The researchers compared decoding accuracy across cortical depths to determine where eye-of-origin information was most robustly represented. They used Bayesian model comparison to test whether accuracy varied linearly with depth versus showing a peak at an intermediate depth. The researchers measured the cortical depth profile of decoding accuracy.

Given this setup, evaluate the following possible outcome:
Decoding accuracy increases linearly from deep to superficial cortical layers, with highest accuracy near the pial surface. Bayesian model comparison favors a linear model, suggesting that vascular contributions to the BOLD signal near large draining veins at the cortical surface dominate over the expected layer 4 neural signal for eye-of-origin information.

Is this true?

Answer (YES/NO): NO